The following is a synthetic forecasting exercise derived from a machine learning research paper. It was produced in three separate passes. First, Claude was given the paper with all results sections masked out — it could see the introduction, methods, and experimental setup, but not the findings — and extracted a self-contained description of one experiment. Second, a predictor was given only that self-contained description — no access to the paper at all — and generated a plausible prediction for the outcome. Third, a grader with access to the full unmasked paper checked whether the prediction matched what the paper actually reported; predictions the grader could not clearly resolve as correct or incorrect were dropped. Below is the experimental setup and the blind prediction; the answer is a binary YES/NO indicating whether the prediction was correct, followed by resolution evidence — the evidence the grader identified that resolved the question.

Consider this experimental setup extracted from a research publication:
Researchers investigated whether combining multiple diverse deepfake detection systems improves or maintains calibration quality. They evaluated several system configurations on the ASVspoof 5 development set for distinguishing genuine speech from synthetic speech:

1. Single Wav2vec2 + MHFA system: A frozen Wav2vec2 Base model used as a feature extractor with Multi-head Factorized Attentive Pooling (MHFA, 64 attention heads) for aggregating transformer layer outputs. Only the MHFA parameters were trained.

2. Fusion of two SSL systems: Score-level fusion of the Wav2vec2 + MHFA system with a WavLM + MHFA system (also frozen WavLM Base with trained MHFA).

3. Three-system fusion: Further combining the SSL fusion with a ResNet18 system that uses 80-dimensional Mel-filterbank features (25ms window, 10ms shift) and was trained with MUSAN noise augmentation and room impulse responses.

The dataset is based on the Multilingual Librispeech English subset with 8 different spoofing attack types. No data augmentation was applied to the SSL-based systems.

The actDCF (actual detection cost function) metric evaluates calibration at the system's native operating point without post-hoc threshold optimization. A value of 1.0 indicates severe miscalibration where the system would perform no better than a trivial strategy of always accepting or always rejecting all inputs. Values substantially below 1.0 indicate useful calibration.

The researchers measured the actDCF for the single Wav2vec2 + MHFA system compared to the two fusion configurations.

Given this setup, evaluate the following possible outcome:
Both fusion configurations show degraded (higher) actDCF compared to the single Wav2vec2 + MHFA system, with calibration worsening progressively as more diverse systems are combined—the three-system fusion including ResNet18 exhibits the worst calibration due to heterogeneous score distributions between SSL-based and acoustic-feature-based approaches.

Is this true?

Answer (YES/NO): NO